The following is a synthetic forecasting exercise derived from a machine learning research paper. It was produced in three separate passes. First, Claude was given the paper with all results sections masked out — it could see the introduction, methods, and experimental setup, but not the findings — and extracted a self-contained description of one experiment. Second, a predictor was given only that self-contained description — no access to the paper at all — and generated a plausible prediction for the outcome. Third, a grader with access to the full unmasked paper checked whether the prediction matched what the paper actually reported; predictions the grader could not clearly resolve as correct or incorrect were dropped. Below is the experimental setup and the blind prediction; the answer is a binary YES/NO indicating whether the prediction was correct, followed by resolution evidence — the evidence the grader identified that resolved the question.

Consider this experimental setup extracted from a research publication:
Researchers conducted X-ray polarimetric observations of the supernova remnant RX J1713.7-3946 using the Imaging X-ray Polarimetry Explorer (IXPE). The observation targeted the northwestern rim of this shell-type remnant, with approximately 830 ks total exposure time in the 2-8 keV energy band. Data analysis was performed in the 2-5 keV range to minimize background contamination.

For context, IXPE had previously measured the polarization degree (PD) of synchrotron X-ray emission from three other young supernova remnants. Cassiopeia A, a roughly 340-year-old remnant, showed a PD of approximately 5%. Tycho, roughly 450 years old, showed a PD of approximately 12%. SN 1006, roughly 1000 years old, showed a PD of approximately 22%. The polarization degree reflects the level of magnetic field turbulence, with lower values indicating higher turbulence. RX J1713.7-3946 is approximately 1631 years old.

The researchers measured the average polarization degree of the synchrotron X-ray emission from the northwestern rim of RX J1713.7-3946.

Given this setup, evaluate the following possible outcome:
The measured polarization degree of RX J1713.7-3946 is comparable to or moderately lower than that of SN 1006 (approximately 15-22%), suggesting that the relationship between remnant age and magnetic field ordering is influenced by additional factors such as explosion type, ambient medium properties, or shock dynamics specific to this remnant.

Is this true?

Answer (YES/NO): NO